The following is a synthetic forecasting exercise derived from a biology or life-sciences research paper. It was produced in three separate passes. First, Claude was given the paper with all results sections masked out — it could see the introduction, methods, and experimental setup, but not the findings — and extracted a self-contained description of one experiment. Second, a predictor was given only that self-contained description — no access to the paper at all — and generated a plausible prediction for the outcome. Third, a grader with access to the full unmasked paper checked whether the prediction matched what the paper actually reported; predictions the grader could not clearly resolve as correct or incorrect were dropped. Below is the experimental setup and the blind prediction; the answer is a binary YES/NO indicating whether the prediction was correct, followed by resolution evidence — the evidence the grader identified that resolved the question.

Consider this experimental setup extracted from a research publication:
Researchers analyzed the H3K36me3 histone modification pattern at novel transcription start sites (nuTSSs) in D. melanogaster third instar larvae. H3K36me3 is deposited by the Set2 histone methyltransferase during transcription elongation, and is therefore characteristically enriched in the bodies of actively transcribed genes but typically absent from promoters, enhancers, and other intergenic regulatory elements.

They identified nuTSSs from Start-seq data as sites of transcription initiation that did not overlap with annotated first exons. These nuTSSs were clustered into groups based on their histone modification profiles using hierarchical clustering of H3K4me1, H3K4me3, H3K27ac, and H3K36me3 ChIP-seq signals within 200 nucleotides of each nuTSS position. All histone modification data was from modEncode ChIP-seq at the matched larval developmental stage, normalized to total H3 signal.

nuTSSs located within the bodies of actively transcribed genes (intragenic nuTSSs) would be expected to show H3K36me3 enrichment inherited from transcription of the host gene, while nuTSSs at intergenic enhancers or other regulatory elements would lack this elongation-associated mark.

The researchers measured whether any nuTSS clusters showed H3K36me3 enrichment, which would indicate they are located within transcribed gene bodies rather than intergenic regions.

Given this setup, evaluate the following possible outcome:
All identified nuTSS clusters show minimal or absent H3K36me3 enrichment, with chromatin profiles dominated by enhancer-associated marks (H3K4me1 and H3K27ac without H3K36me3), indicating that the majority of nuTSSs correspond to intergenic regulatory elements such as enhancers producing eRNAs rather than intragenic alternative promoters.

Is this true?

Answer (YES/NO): NO